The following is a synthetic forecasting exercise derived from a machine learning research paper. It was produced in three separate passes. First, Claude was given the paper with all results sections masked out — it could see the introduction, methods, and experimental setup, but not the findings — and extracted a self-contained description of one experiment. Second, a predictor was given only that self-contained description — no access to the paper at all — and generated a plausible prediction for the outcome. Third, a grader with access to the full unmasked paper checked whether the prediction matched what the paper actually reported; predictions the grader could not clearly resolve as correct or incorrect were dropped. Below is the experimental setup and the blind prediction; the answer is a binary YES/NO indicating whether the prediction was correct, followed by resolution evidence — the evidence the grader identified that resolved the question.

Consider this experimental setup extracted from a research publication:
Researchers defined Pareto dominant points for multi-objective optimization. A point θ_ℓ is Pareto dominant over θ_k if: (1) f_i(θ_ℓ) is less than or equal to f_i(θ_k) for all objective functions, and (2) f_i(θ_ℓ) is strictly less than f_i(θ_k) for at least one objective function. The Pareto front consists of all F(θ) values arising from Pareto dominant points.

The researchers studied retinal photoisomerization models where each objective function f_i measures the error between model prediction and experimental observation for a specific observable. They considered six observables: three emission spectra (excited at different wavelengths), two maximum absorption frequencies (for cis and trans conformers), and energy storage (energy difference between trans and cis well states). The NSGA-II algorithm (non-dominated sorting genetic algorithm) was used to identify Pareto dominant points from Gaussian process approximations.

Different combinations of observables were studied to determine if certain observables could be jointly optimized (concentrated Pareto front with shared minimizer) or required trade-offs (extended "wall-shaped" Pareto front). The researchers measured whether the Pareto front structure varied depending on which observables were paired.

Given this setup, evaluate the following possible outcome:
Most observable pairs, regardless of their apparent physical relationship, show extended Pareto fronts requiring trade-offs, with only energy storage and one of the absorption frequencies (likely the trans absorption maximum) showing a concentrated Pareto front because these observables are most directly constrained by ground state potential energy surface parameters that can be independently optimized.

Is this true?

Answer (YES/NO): NO